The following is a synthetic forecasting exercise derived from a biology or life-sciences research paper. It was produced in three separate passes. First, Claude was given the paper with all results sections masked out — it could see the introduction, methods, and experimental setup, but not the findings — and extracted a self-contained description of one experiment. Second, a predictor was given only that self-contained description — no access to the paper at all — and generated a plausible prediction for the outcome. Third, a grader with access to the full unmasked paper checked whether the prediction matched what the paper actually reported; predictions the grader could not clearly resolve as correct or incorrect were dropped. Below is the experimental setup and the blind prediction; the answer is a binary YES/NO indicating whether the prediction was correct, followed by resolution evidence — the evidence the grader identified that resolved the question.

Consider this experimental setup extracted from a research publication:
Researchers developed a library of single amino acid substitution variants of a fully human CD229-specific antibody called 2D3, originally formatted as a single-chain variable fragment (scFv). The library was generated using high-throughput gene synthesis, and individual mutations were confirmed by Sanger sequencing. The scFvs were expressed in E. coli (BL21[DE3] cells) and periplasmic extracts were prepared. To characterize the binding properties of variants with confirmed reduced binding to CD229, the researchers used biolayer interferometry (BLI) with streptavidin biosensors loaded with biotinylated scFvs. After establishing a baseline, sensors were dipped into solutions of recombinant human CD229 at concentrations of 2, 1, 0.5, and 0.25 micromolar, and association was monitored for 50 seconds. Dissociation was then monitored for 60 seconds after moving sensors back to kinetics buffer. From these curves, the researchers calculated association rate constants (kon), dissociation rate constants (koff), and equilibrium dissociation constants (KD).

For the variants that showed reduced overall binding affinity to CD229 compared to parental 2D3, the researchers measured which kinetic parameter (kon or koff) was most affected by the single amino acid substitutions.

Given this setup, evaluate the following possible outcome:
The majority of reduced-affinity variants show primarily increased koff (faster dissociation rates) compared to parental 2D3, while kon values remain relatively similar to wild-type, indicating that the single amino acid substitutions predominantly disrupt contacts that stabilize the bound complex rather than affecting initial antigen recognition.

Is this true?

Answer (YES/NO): YES